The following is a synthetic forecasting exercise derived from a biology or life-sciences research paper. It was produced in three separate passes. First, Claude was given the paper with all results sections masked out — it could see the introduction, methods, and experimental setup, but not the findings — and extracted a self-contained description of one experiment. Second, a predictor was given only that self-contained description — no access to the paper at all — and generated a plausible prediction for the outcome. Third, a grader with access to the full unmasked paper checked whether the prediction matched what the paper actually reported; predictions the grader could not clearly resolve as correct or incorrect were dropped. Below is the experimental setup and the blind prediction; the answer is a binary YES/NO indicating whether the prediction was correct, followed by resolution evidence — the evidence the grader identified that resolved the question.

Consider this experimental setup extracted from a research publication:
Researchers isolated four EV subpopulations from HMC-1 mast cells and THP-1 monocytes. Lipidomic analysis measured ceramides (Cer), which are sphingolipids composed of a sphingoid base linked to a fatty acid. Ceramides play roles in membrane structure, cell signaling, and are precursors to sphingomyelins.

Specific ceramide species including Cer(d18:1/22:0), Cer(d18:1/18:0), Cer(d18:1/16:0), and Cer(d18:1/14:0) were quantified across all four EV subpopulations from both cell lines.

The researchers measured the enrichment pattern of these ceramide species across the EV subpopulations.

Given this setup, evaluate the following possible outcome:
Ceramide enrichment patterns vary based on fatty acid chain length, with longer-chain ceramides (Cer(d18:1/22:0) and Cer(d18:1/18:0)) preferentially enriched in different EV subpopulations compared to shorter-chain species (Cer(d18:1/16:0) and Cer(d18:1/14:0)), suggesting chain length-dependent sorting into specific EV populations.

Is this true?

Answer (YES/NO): NO